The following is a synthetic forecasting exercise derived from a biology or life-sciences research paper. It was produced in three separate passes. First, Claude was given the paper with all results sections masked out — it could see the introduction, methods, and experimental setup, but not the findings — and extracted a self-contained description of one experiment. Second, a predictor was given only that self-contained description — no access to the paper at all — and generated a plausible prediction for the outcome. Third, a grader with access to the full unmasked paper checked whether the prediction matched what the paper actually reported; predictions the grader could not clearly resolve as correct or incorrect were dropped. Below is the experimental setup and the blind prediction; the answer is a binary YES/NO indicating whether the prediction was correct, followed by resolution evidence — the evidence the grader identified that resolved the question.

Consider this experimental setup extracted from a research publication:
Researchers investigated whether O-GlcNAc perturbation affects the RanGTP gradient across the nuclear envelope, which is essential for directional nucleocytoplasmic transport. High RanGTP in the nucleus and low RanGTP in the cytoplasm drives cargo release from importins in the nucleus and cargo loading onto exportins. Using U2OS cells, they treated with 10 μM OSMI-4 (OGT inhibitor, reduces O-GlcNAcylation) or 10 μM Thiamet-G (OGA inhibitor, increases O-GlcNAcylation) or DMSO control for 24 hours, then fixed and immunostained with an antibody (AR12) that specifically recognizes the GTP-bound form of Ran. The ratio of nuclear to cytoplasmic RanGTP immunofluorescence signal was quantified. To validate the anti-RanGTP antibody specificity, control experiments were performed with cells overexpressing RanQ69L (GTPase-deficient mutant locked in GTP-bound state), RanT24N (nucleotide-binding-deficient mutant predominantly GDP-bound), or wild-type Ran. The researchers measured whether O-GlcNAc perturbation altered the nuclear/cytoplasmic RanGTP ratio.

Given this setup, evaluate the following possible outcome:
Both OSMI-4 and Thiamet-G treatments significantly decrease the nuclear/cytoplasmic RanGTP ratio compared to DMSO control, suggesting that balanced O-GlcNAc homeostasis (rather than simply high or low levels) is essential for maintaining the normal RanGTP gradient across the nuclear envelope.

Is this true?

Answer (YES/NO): NO